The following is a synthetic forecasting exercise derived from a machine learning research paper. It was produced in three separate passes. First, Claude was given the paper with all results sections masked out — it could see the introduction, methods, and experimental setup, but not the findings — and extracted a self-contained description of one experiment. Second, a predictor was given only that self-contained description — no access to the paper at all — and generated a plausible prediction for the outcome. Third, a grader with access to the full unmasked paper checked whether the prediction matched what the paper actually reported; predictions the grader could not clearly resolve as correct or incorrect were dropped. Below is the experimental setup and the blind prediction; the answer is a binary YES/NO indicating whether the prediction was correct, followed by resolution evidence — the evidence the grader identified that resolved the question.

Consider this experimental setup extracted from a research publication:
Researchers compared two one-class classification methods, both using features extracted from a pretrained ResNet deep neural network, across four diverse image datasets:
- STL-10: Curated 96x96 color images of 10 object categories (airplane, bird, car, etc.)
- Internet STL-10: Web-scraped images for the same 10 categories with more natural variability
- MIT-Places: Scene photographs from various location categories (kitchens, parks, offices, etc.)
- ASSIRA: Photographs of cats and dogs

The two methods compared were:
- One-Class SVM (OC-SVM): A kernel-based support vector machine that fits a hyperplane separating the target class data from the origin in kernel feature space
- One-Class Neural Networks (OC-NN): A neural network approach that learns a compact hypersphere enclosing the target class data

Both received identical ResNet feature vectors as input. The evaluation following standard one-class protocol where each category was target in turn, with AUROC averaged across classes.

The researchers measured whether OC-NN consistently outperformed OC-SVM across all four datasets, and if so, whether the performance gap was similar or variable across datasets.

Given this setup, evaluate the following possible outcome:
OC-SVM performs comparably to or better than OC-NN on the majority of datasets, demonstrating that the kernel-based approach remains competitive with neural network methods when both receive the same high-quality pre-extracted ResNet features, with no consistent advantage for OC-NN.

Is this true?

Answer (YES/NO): NO